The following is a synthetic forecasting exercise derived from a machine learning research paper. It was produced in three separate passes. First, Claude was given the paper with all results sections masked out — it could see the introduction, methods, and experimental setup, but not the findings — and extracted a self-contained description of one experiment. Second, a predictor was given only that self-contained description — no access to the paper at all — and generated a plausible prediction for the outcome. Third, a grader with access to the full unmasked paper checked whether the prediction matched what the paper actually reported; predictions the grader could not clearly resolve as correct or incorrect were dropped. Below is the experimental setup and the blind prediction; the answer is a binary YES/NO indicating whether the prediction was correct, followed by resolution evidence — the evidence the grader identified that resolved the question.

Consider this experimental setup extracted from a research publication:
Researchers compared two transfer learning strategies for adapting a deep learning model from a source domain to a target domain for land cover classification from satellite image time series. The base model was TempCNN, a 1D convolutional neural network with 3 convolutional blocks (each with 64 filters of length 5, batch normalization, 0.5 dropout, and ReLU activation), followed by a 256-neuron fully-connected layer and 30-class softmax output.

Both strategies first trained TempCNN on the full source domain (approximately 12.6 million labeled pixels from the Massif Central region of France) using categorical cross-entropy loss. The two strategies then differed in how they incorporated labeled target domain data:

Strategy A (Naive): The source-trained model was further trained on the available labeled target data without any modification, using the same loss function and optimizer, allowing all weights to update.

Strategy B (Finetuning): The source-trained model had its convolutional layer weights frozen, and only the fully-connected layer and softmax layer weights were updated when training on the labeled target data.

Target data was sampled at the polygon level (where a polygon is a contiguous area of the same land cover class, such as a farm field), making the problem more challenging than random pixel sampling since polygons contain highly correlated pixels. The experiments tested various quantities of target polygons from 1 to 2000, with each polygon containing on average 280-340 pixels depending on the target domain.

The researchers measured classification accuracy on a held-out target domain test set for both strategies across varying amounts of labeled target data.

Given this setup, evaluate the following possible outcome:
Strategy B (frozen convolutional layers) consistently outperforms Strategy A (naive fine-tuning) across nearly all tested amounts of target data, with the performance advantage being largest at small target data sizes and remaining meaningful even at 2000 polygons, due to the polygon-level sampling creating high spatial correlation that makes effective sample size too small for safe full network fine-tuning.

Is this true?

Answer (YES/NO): NO